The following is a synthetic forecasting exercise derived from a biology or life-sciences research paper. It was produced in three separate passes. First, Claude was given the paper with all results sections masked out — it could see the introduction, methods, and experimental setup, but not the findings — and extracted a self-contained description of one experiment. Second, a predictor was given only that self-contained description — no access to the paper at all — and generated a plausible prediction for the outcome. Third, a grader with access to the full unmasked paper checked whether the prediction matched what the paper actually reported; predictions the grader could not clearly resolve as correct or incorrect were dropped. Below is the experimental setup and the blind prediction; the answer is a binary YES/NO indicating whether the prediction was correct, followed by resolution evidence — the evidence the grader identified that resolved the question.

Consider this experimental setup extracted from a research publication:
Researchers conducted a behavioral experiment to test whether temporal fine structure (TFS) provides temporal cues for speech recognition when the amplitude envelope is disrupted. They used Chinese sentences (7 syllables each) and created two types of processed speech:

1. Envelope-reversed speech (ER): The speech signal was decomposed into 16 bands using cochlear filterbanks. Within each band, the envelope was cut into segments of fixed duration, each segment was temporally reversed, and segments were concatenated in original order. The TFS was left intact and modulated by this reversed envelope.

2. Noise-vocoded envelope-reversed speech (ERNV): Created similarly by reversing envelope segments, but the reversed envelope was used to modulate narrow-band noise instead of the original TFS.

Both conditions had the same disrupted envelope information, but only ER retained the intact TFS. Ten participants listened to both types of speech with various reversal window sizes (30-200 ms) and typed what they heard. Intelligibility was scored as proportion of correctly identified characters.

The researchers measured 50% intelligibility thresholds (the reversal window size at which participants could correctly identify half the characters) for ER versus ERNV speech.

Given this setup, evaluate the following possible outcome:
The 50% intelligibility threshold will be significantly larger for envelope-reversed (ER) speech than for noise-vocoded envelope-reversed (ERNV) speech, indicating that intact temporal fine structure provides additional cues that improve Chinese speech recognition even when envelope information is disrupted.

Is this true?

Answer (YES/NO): YES